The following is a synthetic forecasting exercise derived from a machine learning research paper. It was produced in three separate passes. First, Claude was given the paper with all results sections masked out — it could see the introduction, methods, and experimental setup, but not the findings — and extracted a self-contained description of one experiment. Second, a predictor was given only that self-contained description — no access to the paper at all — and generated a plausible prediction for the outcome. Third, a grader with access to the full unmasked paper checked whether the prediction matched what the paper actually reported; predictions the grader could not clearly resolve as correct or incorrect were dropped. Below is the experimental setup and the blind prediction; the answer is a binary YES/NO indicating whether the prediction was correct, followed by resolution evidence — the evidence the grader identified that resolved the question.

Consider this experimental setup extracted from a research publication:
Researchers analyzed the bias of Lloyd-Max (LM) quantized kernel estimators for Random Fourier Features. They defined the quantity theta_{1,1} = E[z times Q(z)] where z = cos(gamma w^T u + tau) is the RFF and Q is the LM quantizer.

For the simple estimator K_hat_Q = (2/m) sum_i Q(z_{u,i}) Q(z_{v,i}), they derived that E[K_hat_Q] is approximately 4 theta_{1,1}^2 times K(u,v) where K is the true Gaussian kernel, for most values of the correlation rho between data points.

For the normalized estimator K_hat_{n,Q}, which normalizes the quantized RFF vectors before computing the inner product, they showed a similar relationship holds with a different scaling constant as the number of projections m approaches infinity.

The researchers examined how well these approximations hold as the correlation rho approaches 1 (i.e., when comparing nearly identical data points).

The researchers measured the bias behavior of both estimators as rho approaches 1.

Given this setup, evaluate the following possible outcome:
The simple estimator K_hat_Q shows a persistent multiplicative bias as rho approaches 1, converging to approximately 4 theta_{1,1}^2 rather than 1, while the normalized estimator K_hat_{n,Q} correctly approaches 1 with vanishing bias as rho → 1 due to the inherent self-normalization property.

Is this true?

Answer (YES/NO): NO